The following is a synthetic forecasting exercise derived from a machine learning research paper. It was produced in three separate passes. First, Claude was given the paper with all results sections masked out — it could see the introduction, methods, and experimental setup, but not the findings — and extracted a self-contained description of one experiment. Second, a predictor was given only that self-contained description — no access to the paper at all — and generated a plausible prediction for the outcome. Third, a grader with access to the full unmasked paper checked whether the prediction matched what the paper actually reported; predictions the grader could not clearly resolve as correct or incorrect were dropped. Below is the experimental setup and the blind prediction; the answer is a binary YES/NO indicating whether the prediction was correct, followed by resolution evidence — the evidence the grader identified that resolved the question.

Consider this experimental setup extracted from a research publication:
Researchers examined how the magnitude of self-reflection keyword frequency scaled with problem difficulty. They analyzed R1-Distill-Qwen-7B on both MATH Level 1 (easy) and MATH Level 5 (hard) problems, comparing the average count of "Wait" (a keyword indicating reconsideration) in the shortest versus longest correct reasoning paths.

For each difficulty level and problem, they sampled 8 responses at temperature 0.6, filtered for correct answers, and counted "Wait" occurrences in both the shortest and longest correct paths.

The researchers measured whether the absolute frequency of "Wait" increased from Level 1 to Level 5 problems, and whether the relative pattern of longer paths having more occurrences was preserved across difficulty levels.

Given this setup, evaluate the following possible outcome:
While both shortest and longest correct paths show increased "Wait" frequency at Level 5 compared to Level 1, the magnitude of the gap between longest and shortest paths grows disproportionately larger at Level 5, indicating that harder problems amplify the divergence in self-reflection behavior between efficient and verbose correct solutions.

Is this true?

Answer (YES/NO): NO